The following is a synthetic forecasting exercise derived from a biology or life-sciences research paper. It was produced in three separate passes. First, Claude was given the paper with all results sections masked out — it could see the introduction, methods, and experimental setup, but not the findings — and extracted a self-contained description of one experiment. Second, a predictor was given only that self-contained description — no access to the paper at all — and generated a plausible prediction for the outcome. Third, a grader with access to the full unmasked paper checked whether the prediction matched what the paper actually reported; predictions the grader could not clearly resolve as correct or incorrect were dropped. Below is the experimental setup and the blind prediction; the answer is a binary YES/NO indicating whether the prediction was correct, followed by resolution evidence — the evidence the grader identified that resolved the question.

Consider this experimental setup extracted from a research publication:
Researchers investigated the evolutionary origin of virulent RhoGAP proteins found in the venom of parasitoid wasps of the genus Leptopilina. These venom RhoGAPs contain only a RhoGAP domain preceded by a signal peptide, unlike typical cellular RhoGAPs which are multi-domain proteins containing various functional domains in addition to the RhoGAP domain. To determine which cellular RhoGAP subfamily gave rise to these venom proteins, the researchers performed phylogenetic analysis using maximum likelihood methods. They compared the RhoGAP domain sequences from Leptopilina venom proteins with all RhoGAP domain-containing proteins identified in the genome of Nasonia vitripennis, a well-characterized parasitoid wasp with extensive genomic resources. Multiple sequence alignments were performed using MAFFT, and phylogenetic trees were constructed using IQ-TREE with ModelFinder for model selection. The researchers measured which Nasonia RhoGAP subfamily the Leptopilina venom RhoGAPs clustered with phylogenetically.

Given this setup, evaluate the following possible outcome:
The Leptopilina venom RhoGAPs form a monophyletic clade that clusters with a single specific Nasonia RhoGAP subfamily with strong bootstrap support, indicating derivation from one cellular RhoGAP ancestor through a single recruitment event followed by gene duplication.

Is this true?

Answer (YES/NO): YES